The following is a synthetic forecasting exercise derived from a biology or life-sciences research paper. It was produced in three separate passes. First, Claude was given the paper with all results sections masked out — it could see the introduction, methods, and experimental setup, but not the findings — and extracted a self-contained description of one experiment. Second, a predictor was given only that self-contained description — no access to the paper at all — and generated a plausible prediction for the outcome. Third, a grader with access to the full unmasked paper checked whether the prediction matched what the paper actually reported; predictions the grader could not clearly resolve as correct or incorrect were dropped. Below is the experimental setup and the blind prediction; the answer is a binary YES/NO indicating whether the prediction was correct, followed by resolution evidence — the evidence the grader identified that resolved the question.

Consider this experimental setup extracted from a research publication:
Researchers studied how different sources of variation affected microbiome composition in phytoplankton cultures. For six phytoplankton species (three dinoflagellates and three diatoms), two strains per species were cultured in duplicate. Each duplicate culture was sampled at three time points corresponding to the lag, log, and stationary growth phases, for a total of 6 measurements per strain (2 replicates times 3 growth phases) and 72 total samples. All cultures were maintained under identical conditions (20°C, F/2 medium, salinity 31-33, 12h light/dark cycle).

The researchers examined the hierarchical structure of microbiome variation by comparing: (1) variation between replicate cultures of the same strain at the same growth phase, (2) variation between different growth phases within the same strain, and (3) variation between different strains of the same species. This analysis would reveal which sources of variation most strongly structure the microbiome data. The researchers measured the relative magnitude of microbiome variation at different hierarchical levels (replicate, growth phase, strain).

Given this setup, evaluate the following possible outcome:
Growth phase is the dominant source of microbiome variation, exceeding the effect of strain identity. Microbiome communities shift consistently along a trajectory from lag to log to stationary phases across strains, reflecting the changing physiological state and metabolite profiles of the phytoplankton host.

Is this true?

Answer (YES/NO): NO